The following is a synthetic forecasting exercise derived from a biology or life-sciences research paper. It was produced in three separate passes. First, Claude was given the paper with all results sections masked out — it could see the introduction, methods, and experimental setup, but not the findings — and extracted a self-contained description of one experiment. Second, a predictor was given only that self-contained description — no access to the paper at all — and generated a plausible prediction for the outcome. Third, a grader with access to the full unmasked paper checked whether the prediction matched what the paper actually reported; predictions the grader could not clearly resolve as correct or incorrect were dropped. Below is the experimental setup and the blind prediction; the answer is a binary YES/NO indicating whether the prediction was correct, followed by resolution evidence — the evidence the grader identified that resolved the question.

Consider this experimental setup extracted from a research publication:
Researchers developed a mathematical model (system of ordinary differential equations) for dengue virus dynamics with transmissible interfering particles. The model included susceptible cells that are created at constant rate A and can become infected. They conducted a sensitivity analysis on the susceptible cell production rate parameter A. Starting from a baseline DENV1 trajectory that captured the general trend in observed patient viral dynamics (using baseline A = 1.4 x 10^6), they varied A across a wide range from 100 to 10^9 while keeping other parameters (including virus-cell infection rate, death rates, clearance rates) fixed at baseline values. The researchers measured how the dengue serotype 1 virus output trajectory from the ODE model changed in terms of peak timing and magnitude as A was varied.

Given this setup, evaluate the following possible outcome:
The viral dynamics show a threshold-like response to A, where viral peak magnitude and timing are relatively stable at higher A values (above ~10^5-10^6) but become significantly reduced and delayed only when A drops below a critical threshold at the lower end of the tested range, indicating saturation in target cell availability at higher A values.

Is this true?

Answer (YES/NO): NO